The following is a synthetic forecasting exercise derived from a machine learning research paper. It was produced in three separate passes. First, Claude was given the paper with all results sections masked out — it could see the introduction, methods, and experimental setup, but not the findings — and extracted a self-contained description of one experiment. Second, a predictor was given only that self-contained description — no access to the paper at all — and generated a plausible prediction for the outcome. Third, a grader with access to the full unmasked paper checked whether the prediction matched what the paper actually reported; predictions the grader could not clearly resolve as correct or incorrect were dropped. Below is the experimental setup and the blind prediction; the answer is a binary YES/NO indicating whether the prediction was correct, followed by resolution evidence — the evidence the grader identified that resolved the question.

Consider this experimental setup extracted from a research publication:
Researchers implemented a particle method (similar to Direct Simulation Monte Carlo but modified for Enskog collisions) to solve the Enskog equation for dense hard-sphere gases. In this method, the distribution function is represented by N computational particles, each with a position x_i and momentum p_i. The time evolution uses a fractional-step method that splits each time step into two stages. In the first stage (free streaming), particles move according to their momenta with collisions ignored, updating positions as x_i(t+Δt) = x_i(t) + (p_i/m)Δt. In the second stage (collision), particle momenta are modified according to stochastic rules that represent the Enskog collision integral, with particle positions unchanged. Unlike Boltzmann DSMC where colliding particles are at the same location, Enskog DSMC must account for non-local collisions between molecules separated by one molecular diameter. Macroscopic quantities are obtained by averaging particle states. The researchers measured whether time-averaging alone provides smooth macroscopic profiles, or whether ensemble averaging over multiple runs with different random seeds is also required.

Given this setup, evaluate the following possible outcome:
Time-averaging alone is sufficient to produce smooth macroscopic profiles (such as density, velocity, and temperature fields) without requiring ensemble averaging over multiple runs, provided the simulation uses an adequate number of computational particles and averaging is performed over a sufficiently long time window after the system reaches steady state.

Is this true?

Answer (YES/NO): NO